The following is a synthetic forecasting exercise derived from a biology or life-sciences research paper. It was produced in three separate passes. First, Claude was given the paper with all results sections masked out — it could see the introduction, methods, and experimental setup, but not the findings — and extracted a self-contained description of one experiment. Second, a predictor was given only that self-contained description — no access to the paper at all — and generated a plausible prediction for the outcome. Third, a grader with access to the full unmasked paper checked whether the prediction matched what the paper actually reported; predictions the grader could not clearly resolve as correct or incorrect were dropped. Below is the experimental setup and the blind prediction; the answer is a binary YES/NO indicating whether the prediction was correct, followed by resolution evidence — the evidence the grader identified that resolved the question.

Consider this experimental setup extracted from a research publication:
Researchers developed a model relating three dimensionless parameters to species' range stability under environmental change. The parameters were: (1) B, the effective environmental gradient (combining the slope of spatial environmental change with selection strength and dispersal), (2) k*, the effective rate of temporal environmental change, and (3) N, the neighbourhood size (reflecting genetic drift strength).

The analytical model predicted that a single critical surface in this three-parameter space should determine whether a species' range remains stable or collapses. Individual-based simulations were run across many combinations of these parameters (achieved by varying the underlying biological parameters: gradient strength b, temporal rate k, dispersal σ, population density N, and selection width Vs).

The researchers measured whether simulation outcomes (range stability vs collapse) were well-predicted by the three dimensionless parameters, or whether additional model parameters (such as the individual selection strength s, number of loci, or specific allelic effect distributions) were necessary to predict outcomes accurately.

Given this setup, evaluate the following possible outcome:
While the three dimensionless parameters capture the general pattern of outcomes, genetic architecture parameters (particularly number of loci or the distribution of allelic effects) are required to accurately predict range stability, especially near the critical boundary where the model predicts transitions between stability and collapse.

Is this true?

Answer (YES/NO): NO